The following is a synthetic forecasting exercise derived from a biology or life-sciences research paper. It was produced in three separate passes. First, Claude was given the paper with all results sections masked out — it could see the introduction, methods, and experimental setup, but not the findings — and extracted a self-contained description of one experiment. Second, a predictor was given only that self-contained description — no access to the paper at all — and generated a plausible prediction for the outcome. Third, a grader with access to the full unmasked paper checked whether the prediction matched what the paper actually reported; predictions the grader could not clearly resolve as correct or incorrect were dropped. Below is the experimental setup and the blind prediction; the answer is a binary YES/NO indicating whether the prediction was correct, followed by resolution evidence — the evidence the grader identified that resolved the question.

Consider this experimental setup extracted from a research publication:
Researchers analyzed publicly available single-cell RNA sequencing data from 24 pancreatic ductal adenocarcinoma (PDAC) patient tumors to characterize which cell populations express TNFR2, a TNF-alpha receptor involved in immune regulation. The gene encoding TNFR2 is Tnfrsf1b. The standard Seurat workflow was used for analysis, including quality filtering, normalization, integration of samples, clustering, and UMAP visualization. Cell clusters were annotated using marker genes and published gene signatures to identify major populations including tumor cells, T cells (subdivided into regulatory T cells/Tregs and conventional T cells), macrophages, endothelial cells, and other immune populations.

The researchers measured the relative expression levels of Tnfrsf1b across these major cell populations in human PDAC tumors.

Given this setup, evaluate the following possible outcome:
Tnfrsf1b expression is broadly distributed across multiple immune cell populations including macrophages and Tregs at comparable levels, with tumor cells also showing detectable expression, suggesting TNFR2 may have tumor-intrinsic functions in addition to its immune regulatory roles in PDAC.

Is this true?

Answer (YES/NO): NO